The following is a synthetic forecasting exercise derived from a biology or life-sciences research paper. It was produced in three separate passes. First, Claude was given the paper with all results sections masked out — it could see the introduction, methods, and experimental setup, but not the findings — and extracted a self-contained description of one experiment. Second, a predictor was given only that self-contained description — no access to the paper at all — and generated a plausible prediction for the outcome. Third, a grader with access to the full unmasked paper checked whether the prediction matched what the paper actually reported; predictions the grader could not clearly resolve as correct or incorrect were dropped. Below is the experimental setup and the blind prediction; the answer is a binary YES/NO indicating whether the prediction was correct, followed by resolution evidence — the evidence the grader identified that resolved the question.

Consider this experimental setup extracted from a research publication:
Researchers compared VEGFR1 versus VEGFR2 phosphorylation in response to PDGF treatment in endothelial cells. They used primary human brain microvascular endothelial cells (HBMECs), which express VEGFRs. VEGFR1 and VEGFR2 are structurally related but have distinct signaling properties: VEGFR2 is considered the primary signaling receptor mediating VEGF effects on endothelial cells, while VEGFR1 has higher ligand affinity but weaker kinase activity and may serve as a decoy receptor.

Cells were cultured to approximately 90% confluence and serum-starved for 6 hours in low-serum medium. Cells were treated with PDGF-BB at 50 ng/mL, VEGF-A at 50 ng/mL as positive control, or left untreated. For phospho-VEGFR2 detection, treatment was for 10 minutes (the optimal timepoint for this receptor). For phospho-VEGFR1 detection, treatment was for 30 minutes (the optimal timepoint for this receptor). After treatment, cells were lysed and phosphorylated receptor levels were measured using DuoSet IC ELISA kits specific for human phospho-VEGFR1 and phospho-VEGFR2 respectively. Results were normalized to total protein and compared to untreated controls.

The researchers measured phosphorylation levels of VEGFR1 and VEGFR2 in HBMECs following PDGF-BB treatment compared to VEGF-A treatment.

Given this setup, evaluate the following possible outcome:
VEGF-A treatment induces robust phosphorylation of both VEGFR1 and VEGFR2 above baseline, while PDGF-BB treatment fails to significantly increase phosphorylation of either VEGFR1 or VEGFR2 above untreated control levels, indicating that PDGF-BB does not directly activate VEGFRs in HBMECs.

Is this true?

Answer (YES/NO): NO